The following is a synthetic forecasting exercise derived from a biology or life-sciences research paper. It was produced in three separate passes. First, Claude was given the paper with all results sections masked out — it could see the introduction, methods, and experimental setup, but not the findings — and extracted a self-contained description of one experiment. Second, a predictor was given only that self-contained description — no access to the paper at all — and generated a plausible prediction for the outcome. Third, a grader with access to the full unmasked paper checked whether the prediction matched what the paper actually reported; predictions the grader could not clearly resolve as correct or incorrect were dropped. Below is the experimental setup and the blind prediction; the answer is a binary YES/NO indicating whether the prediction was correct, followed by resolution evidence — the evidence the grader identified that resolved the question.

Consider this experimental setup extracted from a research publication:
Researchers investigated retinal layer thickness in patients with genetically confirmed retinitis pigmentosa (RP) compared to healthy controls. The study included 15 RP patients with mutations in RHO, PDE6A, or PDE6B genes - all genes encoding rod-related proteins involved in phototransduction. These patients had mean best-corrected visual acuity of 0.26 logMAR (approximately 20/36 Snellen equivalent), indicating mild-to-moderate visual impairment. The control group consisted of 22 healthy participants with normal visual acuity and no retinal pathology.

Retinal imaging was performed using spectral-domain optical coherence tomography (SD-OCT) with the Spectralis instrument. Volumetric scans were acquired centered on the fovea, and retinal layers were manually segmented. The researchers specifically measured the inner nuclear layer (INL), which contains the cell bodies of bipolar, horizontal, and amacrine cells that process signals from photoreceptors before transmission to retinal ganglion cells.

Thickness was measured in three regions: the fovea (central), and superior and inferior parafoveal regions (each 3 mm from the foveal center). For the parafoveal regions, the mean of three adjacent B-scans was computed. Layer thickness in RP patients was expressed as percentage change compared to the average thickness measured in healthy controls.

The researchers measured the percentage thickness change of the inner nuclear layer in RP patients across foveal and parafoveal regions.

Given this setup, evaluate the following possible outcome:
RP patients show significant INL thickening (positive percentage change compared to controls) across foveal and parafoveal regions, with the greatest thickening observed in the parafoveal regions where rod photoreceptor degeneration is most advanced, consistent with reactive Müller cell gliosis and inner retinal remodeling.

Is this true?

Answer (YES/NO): NO